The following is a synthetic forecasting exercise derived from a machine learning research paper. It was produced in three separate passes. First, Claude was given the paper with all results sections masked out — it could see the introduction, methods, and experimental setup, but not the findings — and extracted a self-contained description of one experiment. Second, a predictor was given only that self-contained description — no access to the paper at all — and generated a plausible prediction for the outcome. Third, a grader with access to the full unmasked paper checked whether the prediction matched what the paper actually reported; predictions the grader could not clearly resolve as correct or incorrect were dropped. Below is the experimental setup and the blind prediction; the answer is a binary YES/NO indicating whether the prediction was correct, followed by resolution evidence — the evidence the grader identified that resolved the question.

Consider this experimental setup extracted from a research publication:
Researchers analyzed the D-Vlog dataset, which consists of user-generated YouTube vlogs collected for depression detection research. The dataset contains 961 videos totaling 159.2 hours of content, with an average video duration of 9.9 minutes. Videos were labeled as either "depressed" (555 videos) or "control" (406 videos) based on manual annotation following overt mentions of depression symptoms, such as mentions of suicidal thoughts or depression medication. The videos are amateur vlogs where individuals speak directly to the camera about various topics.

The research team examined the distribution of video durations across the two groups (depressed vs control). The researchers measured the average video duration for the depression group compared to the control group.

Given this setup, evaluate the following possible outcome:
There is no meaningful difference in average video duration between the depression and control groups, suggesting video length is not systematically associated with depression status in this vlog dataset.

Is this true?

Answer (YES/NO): NO